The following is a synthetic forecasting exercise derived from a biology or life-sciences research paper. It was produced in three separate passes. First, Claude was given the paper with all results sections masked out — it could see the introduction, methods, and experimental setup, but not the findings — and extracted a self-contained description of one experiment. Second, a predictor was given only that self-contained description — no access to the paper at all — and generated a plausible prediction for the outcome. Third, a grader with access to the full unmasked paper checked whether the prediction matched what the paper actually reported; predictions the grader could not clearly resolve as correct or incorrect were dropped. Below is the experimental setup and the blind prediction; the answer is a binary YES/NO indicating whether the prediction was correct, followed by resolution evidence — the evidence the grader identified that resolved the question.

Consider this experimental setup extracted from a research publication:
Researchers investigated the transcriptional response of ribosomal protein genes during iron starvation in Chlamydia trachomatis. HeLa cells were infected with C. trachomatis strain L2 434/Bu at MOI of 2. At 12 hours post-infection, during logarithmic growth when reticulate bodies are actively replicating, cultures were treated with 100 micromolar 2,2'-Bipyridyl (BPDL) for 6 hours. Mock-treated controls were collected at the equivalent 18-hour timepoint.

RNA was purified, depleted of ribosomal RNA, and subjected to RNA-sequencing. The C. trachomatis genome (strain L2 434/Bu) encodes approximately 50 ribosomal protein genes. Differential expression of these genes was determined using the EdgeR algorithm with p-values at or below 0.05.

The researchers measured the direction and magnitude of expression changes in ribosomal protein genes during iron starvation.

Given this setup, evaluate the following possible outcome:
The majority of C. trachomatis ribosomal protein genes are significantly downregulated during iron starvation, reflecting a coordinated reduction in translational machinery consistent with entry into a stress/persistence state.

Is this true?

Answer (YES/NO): NO